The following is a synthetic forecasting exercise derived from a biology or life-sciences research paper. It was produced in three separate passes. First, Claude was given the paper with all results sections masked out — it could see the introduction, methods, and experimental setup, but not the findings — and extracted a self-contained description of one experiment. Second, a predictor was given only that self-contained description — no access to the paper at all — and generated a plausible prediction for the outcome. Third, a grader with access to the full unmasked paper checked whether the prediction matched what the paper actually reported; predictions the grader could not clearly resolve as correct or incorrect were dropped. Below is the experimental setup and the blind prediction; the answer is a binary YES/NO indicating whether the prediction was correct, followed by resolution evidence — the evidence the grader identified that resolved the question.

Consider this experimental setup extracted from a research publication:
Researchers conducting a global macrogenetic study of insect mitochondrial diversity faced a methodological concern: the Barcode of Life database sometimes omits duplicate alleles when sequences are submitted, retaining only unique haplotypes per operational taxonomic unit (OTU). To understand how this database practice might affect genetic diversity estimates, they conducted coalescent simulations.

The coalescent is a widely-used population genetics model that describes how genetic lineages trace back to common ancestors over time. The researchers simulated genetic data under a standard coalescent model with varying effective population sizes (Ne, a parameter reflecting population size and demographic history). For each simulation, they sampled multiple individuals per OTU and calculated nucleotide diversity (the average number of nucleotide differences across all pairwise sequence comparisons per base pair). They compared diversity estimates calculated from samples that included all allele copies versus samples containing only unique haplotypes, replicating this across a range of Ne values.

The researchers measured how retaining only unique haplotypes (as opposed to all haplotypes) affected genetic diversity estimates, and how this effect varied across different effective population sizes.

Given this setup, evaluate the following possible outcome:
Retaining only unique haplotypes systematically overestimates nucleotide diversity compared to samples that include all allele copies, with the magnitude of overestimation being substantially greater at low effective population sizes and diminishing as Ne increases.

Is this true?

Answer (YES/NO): NO